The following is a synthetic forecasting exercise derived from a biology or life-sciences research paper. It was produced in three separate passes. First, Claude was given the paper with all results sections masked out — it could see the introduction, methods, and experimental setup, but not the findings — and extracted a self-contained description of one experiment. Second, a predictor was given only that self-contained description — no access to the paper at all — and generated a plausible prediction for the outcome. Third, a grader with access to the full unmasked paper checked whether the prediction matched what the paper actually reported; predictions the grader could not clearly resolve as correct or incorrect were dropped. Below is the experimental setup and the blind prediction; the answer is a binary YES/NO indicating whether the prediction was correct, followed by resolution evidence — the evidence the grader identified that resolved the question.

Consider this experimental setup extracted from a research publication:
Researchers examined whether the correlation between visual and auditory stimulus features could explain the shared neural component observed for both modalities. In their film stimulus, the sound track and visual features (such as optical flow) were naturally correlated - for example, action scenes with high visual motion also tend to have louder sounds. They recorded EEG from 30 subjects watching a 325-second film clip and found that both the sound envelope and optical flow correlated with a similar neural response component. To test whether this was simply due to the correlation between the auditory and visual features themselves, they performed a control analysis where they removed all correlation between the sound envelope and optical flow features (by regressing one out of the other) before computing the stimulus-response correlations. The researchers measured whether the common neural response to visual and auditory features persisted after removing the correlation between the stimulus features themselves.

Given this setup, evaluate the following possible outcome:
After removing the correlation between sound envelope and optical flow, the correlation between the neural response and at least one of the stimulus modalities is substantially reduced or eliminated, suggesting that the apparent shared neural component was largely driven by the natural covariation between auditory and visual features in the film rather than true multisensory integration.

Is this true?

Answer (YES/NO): NO